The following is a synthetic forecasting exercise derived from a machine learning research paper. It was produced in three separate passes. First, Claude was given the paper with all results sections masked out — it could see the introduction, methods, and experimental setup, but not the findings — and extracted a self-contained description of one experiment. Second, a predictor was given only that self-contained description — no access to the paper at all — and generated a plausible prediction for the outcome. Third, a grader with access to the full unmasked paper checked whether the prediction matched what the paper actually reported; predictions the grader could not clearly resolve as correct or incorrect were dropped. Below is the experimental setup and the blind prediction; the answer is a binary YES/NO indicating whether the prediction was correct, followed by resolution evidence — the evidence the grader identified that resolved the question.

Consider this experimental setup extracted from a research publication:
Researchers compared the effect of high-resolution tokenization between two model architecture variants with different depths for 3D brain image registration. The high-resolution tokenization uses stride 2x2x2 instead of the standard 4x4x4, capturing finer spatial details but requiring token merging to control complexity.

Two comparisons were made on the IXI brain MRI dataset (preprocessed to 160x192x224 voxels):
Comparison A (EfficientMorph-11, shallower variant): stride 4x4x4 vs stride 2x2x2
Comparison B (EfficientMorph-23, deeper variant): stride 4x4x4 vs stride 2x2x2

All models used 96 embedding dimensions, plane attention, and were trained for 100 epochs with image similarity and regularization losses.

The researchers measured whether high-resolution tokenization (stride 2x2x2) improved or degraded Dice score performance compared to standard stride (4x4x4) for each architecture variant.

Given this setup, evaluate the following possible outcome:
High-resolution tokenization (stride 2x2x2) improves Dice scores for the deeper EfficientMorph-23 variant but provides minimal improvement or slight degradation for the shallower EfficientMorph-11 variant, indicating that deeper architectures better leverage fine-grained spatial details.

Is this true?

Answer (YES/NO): NO